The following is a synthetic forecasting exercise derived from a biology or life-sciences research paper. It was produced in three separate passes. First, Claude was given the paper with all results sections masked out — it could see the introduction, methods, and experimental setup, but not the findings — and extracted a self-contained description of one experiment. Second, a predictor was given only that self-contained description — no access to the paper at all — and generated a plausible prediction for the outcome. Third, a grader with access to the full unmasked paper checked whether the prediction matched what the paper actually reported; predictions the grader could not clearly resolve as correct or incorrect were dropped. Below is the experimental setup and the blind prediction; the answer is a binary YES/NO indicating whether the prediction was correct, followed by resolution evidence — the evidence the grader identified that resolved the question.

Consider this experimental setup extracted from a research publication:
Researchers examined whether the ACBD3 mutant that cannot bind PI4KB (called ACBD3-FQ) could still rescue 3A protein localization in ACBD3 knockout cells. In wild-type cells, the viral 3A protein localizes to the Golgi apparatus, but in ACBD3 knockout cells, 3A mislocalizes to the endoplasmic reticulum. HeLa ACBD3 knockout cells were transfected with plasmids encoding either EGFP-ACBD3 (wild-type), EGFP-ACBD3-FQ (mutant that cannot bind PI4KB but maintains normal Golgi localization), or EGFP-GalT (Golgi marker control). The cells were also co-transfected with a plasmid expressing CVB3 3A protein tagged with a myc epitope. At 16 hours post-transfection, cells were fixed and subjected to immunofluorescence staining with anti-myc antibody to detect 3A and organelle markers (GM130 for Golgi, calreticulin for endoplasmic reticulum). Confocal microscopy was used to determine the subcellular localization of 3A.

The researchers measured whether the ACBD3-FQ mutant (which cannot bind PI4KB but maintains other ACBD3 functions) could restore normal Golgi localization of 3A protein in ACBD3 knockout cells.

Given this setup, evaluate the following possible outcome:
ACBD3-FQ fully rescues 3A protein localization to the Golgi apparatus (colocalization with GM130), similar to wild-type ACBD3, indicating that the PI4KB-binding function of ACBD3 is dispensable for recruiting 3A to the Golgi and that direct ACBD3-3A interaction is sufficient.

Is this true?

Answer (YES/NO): YES